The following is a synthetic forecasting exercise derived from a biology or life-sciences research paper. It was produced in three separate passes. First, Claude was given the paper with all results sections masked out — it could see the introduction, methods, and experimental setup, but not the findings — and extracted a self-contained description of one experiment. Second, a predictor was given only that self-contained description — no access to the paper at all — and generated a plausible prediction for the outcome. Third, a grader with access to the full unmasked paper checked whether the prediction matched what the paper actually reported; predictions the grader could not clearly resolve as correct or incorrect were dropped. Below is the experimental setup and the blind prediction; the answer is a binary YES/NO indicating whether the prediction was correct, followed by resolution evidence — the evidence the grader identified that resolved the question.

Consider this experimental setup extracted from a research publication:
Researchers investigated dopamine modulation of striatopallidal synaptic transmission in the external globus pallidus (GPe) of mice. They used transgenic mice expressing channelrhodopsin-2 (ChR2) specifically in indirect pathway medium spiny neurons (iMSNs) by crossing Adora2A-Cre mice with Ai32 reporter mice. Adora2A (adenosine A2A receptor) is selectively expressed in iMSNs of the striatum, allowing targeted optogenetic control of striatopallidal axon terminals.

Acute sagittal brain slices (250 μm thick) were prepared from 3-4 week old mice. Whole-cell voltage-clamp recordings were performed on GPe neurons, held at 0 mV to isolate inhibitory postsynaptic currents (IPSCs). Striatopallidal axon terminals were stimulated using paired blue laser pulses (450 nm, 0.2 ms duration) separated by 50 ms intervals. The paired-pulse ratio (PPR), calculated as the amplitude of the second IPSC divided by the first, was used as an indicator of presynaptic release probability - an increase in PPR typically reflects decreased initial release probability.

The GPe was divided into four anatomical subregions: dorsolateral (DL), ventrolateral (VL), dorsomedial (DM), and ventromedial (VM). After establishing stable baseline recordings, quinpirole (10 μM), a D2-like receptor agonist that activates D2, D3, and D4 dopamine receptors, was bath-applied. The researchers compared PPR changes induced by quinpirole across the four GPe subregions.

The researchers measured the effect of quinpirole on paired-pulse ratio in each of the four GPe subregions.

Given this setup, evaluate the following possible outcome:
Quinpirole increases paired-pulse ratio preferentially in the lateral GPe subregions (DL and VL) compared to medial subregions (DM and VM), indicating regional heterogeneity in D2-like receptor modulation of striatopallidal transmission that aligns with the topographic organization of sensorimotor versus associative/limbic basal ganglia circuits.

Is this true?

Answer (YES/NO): NO